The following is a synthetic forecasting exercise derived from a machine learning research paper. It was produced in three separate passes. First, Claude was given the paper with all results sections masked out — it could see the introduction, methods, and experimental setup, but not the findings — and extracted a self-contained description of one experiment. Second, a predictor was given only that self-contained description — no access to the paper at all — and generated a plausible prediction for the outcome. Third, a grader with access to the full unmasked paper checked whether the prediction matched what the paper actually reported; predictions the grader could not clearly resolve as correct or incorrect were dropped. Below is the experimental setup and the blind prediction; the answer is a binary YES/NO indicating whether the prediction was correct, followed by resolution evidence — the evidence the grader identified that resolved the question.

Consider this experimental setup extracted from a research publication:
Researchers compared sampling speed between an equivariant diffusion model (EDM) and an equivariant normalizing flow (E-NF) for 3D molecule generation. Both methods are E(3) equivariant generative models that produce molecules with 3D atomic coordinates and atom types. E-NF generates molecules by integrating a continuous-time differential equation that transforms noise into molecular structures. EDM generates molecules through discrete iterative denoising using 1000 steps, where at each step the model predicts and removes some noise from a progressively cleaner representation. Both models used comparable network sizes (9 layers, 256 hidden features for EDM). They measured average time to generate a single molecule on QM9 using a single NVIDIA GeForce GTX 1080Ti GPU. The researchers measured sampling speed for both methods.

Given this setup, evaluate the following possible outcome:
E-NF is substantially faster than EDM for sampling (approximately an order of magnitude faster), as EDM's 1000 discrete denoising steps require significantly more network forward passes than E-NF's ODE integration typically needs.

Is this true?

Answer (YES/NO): NO